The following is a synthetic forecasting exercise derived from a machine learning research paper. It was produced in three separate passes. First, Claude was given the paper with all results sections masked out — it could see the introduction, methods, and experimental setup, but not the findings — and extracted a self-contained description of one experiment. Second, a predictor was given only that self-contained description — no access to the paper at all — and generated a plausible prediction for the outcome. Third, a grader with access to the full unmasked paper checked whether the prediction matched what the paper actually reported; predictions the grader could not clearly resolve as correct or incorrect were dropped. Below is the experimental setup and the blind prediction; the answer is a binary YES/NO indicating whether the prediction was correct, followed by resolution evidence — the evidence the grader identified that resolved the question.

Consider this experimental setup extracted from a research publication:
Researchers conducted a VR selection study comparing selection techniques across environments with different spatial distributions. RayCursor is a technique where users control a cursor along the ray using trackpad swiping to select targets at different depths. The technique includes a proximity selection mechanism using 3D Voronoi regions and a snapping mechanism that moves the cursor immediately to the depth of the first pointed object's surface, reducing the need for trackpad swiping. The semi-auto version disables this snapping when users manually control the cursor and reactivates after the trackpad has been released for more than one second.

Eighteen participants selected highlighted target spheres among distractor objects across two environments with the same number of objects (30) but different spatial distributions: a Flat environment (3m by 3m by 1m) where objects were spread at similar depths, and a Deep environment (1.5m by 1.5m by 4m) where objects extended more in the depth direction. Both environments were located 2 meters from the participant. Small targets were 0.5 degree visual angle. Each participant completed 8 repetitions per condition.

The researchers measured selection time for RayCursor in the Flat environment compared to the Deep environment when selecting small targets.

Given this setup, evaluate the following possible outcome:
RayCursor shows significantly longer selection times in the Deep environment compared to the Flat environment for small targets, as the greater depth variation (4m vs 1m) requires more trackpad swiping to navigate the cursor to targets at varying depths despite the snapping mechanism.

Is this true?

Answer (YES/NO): YES